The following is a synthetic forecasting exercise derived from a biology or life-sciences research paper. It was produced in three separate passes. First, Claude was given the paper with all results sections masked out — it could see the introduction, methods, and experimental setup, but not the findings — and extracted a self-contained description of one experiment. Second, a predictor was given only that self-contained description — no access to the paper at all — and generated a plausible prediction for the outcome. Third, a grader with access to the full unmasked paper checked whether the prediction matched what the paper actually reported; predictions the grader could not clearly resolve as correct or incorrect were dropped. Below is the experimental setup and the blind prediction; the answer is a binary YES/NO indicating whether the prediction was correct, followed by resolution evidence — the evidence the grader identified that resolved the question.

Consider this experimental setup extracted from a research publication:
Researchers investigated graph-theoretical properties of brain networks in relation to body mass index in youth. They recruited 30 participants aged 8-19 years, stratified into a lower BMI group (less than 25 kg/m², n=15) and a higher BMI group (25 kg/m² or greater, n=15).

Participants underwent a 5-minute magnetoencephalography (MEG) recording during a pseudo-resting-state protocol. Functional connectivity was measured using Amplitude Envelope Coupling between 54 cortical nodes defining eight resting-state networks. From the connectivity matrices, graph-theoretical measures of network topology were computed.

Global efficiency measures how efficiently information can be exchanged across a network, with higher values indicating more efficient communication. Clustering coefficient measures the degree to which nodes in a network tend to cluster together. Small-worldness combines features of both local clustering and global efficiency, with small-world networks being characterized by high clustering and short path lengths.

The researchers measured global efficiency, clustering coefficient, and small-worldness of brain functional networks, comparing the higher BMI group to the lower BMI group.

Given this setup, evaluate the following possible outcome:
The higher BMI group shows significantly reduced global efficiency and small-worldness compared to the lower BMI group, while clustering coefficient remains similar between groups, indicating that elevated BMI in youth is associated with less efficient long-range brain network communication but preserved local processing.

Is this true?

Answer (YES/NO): NO